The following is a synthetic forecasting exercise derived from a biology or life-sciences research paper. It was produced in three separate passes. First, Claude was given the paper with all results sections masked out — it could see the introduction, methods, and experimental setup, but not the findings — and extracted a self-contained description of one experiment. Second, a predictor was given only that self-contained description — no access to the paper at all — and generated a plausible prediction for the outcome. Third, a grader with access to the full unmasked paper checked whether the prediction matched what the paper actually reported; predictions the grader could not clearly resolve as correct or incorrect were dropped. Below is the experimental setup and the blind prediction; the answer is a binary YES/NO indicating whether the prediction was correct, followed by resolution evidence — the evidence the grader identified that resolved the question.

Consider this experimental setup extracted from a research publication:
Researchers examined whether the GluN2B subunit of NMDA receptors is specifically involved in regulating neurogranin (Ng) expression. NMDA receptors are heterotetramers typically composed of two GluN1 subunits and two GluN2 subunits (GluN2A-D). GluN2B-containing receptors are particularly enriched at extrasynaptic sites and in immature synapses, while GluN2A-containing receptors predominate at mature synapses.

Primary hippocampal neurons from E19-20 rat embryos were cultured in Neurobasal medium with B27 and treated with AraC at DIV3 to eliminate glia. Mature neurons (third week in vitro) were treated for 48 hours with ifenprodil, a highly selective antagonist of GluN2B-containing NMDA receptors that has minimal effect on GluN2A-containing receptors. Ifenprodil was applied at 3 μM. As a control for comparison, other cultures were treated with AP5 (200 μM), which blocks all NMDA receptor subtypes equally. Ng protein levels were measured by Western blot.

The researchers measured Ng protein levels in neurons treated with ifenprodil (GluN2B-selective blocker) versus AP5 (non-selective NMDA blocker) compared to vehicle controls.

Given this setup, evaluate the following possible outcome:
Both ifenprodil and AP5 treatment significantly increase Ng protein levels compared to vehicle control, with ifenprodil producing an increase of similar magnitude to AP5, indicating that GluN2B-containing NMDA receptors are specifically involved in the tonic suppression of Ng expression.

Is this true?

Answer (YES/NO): NO